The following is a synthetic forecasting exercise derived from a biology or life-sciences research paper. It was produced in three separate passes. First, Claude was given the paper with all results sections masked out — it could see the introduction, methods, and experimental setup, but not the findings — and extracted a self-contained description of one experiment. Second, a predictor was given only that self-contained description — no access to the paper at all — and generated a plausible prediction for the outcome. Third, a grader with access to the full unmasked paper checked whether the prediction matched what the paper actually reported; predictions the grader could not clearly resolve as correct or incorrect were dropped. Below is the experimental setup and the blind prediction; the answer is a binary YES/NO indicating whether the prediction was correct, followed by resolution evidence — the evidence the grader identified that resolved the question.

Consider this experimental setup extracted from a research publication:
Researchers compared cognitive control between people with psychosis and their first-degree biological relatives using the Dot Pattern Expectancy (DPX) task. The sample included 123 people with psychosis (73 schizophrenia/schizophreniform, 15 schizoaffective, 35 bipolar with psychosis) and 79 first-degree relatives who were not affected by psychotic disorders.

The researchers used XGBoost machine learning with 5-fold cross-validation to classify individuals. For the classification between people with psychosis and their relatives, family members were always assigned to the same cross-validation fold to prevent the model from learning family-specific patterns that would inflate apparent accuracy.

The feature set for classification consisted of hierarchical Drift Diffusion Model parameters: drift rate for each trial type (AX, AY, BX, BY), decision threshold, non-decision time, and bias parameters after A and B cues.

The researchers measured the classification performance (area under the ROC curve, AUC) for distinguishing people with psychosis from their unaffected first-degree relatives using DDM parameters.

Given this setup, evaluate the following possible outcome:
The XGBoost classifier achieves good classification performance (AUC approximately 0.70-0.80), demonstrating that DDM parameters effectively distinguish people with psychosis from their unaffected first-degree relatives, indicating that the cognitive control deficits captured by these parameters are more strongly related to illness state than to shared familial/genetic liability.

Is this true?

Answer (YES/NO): NO